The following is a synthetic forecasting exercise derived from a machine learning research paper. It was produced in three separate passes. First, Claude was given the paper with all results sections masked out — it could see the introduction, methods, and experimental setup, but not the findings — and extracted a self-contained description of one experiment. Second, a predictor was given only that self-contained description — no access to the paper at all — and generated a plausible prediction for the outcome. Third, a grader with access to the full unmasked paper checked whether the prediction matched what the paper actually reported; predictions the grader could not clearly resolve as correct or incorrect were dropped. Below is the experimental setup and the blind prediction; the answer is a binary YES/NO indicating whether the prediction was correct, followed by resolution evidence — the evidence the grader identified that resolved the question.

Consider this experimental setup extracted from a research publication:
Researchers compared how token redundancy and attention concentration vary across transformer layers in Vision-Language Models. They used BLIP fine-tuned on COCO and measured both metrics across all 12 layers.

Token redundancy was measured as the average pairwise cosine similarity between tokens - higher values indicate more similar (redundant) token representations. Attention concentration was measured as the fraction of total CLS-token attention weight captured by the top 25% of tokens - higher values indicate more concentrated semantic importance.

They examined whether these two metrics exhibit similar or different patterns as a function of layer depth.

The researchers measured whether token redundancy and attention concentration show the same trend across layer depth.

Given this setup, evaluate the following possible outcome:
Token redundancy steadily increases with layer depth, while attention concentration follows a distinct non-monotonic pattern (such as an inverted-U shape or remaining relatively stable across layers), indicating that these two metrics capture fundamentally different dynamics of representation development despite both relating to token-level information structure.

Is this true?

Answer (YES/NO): YES